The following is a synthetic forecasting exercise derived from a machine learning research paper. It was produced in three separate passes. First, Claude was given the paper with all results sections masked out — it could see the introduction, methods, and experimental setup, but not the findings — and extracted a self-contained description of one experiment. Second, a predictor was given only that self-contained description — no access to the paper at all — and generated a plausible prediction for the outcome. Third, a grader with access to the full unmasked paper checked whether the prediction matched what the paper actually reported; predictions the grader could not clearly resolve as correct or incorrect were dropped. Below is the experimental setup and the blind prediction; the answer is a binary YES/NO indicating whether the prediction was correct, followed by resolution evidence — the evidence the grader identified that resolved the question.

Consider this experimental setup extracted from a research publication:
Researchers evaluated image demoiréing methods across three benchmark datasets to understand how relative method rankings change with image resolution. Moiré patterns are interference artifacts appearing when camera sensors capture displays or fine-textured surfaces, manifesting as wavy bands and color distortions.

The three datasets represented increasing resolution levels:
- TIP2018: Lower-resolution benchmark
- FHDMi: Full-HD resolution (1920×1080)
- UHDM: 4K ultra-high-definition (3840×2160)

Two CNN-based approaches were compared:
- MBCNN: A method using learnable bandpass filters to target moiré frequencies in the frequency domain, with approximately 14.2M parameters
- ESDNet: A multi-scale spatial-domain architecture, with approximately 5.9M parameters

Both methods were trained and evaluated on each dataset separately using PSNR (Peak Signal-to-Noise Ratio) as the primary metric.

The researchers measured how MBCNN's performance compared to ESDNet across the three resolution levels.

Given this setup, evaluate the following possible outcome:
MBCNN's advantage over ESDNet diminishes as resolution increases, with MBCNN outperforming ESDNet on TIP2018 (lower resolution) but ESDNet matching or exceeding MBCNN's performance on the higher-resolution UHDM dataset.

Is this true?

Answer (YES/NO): YES